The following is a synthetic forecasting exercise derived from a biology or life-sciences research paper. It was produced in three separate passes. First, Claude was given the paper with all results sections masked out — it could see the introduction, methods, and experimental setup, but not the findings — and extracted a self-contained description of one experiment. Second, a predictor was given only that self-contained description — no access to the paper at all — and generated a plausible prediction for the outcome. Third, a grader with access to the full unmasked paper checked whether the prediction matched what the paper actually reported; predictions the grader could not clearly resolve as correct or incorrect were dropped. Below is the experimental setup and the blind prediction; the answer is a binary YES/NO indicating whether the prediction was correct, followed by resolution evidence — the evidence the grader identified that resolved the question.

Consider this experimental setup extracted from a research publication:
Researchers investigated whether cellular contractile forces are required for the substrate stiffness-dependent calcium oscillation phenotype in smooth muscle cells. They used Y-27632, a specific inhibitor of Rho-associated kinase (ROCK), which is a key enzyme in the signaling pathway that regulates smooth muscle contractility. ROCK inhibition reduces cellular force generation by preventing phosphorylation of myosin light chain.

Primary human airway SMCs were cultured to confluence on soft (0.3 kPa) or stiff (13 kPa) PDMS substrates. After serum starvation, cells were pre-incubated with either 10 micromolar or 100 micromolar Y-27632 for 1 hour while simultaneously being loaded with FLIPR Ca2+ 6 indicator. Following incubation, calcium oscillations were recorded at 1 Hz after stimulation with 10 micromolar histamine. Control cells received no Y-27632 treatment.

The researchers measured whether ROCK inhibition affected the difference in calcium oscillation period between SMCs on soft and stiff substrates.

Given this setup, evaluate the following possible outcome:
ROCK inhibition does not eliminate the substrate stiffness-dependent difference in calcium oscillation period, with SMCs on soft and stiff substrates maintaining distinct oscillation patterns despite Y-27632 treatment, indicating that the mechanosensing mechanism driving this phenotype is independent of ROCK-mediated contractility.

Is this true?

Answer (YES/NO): NO